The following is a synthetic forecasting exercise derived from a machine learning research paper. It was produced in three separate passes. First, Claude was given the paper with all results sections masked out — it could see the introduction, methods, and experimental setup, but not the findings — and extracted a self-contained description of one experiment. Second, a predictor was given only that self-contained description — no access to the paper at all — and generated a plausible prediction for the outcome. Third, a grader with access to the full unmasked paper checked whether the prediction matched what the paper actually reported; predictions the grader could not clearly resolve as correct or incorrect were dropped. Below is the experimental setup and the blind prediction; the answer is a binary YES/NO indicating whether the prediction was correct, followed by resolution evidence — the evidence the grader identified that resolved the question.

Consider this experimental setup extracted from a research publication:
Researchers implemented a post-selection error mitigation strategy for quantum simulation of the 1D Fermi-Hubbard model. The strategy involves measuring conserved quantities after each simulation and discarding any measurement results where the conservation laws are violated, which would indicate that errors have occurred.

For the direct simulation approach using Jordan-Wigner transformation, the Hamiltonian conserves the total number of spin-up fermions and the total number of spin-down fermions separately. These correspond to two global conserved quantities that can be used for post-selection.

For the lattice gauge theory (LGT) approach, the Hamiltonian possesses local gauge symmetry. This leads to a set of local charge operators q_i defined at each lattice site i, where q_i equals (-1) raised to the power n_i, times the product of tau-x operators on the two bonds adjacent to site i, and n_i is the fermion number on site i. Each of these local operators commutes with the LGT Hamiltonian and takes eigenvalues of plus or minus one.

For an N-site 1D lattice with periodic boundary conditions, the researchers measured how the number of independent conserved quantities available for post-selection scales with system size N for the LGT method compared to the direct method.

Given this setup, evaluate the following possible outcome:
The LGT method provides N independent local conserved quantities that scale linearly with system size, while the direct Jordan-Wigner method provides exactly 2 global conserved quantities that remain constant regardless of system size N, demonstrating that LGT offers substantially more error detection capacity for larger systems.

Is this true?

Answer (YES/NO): YES